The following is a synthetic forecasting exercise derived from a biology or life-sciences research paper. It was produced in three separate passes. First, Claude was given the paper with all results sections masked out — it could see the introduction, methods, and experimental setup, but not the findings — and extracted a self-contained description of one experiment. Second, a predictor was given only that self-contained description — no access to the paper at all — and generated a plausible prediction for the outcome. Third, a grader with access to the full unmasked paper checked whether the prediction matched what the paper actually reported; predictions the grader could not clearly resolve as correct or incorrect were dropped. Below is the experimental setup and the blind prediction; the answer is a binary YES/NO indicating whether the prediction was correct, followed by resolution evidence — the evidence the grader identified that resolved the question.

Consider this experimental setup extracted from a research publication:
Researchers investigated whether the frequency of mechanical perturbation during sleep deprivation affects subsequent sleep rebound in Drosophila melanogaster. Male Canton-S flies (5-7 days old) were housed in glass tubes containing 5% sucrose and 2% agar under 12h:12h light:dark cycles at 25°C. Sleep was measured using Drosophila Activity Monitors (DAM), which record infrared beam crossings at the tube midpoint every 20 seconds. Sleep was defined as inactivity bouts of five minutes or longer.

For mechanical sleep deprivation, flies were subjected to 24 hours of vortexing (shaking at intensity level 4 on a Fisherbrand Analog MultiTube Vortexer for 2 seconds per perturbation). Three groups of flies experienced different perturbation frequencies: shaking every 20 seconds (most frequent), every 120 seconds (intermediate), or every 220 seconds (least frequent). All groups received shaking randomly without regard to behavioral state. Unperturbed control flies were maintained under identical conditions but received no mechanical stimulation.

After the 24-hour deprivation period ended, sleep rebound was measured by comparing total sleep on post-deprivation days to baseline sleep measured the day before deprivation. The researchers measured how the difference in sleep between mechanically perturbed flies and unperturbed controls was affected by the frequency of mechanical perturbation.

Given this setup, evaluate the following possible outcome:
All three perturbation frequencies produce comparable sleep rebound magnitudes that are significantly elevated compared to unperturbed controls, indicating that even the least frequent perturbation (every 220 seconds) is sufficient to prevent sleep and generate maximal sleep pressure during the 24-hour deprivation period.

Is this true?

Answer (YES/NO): NO